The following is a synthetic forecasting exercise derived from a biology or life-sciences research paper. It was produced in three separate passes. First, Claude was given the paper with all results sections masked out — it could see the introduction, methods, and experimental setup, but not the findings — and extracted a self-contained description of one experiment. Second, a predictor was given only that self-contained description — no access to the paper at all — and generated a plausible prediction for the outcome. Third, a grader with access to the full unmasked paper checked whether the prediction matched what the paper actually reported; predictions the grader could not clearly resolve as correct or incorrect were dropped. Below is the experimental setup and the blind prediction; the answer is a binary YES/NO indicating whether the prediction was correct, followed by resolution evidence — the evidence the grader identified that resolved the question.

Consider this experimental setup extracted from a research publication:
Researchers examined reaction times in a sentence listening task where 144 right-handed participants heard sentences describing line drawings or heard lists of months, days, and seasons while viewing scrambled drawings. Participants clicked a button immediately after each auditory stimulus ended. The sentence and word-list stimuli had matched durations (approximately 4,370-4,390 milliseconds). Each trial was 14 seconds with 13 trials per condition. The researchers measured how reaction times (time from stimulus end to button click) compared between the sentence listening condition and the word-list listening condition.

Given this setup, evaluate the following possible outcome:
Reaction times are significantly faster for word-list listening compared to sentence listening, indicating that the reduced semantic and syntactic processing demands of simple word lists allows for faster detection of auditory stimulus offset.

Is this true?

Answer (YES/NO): NO